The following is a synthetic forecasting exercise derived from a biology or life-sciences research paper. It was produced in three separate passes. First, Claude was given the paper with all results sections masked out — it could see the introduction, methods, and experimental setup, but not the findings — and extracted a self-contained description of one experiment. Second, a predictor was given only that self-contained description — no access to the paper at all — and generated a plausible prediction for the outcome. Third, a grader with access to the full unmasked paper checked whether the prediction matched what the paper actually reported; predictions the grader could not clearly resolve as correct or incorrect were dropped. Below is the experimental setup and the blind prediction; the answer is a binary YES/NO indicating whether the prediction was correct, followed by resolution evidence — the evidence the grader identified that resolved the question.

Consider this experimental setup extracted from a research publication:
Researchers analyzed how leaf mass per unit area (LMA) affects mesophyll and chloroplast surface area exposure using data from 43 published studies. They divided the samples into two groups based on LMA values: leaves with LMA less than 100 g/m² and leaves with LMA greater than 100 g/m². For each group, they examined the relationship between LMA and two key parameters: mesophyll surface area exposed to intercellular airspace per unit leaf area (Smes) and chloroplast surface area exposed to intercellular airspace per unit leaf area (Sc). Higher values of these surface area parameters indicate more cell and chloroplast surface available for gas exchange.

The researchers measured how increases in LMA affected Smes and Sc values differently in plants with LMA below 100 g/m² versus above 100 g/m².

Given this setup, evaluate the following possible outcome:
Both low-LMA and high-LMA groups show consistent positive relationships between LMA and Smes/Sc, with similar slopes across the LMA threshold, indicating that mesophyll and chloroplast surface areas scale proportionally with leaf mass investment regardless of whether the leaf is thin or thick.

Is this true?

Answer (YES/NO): NO